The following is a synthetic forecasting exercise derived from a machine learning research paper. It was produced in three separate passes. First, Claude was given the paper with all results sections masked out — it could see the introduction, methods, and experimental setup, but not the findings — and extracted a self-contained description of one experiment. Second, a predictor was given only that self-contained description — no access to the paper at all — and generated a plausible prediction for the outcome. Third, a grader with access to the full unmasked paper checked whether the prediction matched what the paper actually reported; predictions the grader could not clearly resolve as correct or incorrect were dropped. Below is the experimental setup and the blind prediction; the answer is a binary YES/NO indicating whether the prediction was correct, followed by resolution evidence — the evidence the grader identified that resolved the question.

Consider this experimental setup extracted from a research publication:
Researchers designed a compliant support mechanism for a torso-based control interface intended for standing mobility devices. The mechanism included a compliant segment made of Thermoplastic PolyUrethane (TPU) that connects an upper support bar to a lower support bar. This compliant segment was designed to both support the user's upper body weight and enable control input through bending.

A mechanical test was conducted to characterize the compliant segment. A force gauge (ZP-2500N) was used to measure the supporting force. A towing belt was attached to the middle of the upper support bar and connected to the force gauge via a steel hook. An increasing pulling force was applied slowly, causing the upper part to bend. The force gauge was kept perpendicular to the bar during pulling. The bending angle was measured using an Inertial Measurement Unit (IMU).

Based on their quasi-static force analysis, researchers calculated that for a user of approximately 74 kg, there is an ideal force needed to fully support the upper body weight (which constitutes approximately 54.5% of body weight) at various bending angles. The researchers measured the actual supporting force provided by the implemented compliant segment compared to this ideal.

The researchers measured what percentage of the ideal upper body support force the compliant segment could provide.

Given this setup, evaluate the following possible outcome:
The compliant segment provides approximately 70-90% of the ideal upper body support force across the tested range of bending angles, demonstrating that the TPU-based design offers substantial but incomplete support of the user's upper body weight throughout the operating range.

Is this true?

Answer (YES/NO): NO